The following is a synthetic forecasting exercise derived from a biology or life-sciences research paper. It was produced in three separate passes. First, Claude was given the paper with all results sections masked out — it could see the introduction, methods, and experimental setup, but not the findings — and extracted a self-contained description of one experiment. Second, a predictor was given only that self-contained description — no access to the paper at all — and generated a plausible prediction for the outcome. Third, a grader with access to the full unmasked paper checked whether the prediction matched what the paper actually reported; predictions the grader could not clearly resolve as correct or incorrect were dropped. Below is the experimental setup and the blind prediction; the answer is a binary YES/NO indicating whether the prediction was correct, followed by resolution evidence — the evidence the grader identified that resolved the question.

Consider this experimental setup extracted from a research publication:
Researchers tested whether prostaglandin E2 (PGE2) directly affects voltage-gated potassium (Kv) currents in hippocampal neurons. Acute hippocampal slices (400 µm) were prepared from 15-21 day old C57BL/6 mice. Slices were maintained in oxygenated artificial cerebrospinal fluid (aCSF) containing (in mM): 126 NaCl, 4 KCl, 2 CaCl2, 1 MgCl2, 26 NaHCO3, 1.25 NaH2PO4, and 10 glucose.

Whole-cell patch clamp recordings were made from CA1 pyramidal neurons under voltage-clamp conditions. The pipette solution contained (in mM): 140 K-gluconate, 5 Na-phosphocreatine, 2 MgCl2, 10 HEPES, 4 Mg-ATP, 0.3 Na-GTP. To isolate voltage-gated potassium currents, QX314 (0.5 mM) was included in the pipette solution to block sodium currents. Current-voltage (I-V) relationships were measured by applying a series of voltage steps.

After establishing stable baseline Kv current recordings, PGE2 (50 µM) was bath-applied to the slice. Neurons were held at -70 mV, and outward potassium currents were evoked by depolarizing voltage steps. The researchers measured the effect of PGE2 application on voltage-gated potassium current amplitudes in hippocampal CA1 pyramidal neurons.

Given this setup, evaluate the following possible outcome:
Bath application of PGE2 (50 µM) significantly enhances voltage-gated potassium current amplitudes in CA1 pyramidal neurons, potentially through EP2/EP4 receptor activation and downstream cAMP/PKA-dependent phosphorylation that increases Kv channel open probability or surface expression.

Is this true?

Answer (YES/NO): NO